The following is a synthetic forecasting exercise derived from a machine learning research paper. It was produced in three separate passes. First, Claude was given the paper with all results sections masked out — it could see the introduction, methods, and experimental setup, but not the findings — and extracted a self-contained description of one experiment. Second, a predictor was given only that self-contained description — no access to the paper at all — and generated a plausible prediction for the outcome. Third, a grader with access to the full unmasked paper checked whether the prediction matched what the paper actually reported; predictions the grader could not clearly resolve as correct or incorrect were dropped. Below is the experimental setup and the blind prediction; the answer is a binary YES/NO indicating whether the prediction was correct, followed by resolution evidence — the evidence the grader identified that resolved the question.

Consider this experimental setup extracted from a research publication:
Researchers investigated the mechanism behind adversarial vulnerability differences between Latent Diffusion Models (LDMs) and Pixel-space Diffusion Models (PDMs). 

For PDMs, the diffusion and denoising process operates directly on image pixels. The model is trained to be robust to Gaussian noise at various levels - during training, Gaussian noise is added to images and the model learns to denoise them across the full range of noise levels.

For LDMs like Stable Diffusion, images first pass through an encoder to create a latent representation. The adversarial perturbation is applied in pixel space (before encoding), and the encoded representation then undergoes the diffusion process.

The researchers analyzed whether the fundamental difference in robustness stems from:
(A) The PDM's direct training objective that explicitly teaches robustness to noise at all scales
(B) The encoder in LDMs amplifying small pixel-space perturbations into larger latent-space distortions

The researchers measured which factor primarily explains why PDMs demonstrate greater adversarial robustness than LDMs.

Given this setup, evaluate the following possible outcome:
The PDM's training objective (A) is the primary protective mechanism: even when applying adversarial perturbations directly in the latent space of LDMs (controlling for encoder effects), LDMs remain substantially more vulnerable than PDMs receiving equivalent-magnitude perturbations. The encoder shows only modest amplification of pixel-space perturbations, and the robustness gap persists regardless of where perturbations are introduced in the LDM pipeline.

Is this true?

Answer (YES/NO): NO